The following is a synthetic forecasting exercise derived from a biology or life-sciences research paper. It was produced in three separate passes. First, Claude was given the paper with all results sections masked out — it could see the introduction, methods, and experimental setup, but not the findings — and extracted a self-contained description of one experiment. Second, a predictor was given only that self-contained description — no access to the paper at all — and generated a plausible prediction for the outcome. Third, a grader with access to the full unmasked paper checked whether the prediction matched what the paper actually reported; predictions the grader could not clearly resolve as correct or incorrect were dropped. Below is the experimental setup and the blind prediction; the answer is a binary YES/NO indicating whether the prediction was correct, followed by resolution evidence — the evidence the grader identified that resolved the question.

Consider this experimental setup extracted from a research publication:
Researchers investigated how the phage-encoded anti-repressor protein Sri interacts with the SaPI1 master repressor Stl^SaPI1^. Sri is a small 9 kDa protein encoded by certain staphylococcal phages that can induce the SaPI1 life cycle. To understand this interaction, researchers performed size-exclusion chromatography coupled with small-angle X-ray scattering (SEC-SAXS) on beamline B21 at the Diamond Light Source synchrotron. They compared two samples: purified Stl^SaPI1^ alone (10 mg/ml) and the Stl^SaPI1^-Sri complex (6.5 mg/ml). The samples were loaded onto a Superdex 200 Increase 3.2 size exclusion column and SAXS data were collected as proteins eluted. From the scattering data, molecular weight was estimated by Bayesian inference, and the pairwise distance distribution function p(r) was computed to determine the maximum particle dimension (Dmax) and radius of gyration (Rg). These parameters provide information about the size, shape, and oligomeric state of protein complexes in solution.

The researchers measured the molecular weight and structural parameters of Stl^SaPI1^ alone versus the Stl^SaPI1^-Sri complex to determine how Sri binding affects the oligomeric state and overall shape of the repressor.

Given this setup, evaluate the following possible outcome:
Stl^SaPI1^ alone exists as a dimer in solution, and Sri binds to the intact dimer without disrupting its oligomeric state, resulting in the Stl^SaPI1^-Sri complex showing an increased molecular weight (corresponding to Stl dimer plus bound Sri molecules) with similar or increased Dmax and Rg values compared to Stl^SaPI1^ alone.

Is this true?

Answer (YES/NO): NO